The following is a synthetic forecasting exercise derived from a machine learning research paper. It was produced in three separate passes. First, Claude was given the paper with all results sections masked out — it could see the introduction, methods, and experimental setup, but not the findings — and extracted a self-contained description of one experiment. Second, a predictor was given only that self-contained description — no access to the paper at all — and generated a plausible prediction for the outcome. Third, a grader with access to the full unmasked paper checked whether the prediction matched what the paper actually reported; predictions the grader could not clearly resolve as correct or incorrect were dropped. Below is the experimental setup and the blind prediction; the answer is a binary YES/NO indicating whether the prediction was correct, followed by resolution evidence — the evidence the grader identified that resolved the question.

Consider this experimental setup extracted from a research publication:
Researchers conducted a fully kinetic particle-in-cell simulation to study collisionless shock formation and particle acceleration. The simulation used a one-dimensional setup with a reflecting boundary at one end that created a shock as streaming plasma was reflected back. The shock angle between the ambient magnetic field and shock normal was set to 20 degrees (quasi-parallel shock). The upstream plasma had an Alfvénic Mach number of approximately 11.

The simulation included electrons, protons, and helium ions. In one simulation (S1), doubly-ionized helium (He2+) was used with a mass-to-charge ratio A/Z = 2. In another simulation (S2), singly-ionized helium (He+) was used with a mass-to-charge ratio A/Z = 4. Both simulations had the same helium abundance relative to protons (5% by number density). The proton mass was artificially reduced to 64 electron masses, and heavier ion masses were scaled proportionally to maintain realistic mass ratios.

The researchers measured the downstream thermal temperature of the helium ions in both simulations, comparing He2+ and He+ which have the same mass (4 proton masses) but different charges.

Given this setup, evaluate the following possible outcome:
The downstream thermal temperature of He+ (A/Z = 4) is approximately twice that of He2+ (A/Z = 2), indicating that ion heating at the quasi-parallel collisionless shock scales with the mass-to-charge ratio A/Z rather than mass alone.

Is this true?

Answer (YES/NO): NO